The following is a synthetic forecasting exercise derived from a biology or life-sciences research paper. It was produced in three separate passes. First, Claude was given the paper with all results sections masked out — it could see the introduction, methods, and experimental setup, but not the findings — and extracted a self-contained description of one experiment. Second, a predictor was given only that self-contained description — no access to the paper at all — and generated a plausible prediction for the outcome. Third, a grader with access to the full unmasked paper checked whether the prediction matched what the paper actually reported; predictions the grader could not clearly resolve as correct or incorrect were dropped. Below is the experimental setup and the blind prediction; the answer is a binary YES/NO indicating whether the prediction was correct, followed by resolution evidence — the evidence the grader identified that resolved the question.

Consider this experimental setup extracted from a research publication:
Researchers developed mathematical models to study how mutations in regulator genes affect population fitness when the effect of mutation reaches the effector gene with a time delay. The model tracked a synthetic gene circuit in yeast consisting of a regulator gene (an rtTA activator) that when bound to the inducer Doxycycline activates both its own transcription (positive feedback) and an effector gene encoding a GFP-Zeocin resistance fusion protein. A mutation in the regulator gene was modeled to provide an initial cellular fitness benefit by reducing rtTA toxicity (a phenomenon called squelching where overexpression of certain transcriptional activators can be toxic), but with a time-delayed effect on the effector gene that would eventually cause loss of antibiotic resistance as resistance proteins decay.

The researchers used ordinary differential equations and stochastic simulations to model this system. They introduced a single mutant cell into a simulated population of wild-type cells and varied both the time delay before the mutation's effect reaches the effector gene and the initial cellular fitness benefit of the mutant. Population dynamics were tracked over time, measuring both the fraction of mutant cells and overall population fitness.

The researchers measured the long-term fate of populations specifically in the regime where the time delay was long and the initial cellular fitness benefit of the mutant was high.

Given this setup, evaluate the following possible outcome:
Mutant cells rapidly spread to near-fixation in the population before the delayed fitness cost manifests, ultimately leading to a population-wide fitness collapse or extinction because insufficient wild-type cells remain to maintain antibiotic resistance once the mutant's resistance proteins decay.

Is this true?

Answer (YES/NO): NO